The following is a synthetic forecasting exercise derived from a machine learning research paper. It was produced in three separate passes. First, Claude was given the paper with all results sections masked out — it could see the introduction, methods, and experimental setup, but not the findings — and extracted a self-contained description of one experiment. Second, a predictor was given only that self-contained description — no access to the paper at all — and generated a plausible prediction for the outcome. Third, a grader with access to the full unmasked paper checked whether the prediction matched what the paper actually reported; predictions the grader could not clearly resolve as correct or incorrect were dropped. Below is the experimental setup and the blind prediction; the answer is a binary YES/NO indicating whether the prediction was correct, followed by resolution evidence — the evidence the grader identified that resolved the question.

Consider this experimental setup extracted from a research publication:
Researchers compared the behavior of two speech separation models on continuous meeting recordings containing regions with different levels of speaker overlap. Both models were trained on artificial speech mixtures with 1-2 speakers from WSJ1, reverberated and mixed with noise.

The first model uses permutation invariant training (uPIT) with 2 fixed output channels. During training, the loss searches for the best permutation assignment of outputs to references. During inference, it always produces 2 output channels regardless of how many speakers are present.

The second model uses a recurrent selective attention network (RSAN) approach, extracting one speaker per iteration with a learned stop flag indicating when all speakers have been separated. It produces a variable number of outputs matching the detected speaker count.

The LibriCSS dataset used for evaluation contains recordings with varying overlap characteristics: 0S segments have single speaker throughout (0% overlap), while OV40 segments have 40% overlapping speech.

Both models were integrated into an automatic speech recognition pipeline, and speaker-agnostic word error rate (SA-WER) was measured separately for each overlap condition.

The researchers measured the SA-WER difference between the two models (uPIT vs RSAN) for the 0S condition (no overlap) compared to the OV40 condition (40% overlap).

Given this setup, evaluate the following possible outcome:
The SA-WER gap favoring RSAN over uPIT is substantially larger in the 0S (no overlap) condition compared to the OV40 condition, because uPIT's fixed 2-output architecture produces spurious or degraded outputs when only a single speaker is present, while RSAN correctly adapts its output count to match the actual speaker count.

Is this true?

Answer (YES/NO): NO